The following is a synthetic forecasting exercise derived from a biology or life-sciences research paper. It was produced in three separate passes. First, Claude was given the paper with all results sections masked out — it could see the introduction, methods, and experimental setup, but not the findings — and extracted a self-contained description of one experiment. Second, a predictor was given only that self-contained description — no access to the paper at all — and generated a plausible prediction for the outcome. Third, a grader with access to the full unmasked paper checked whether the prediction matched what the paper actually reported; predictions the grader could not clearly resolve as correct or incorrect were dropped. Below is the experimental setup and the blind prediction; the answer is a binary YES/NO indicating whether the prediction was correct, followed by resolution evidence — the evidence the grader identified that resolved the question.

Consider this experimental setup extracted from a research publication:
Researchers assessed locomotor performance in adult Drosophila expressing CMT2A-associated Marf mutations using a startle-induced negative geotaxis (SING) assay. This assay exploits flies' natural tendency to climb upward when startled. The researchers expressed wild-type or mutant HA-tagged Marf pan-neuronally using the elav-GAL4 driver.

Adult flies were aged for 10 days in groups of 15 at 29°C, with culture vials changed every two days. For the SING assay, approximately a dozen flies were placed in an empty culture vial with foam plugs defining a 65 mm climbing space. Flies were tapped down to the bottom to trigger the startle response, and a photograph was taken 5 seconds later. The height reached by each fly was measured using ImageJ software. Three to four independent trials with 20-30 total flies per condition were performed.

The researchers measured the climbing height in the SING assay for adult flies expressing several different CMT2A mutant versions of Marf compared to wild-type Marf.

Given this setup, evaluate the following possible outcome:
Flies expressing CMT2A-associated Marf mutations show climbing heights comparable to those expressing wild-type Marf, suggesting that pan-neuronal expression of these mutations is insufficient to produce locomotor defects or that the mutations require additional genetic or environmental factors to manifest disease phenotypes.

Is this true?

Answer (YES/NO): NO